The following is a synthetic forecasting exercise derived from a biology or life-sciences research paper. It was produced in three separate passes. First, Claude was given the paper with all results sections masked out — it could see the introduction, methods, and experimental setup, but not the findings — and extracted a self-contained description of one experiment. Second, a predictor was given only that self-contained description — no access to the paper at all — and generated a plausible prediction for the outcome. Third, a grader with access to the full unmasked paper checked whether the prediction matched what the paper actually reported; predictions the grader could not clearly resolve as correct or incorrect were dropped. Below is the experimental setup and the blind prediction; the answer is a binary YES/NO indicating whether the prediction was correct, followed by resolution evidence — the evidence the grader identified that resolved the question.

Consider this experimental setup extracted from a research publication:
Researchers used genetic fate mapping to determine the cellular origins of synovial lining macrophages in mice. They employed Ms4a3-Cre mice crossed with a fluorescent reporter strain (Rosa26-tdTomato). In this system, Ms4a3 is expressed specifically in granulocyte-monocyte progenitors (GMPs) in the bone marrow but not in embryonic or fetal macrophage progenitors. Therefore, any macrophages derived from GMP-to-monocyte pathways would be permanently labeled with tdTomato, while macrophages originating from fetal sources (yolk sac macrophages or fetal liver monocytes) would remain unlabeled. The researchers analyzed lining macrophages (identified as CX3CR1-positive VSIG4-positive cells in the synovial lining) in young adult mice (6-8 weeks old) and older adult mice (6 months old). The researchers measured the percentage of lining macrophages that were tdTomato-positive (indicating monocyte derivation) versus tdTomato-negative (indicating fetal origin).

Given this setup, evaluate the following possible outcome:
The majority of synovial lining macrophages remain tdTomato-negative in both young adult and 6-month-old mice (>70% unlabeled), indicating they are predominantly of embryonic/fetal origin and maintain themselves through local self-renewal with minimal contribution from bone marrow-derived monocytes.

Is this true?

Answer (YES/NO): YES